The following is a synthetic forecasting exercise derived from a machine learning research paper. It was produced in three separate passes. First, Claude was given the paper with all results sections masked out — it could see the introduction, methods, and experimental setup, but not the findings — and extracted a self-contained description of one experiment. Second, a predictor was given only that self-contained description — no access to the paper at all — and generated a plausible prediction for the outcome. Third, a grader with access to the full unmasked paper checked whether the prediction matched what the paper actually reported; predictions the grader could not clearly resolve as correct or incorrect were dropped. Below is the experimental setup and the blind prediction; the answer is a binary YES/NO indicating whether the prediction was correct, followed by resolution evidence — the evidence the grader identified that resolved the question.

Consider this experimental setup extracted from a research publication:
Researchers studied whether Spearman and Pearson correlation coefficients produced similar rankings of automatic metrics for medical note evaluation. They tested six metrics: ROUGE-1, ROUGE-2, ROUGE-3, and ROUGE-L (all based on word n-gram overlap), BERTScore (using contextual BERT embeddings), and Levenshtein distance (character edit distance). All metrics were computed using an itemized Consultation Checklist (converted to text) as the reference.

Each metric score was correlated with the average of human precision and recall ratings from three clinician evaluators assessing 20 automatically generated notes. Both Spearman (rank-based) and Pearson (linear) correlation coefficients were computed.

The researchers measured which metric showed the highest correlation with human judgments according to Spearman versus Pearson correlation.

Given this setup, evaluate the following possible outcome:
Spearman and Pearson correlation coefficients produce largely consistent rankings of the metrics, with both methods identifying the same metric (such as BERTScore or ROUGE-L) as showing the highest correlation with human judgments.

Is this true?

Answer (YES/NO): YES